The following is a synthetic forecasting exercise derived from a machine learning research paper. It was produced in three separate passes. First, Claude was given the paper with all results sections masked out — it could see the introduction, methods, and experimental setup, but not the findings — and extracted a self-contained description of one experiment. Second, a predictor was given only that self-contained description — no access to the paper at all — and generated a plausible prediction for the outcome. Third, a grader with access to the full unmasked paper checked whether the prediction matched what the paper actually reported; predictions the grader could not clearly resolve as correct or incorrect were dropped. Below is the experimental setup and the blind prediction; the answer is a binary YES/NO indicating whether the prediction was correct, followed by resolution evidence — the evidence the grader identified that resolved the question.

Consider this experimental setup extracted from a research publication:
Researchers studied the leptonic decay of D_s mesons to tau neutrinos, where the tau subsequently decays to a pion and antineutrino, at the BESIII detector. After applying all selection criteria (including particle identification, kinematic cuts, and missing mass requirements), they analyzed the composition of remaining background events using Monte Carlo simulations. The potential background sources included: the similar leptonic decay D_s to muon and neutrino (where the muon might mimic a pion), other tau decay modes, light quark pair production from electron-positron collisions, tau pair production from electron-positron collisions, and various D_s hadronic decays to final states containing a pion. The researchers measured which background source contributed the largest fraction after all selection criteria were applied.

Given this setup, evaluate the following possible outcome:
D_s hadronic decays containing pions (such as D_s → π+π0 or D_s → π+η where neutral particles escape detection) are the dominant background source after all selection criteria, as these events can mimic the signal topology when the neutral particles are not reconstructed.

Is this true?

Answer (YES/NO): NO